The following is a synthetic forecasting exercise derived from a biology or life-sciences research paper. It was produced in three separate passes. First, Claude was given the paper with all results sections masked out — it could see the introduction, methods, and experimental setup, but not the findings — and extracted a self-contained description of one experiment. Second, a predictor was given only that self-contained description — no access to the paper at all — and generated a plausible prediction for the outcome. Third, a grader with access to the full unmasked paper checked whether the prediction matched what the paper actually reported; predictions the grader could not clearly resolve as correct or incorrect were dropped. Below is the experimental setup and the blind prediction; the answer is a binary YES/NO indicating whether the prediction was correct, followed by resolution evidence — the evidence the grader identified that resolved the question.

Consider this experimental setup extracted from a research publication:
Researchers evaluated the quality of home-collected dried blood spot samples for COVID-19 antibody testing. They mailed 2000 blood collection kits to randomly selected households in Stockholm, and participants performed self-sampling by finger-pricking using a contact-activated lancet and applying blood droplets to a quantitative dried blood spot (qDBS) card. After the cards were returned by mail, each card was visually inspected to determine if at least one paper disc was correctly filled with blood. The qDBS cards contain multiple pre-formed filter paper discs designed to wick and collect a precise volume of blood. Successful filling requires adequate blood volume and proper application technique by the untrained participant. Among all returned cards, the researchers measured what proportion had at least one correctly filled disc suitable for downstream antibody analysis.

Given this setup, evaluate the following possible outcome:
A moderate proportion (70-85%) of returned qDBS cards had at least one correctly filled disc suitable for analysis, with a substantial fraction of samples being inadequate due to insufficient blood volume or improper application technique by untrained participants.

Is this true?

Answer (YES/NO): YES